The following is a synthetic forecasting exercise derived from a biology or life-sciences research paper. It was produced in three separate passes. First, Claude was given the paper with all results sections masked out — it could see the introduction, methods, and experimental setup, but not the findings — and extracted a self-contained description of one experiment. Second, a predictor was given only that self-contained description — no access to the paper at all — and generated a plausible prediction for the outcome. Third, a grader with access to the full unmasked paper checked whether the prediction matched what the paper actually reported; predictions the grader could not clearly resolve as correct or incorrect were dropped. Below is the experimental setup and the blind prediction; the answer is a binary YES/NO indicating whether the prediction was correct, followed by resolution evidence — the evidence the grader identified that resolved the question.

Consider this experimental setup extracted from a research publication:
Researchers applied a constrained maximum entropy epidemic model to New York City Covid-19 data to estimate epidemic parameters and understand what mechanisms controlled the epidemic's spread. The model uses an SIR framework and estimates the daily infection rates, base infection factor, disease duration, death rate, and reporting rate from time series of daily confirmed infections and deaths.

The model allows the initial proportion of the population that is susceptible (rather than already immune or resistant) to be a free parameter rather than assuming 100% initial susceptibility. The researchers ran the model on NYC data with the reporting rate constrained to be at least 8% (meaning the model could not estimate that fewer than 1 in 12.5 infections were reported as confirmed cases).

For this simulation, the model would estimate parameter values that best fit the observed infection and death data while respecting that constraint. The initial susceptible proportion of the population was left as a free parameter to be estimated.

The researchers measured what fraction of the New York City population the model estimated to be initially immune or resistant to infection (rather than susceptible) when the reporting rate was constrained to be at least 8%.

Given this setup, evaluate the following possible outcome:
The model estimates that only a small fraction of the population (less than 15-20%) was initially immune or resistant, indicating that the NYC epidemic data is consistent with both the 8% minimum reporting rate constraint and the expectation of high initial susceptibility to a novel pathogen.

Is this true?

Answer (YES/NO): NO